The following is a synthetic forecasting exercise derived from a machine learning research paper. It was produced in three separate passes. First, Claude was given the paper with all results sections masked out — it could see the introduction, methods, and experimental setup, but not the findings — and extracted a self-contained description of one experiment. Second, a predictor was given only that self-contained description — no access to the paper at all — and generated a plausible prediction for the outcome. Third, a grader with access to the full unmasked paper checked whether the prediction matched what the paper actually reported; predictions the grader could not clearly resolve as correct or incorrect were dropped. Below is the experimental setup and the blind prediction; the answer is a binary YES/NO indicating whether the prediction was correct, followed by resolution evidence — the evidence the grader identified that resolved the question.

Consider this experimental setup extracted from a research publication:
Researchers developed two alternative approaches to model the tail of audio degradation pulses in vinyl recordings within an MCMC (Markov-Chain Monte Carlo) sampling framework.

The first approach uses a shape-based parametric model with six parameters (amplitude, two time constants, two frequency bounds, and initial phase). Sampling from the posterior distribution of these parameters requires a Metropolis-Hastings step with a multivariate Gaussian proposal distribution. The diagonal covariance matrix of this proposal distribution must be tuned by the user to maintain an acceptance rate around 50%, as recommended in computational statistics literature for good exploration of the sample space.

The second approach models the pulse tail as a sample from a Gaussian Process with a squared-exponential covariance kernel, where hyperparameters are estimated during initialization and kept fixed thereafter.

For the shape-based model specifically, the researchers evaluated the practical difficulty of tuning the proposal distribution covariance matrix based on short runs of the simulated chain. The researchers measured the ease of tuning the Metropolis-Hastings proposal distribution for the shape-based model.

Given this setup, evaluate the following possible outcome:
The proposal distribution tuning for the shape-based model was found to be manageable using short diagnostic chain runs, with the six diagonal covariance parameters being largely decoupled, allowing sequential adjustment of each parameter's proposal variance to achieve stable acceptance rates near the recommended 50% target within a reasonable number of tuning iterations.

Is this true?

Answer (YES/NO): NO